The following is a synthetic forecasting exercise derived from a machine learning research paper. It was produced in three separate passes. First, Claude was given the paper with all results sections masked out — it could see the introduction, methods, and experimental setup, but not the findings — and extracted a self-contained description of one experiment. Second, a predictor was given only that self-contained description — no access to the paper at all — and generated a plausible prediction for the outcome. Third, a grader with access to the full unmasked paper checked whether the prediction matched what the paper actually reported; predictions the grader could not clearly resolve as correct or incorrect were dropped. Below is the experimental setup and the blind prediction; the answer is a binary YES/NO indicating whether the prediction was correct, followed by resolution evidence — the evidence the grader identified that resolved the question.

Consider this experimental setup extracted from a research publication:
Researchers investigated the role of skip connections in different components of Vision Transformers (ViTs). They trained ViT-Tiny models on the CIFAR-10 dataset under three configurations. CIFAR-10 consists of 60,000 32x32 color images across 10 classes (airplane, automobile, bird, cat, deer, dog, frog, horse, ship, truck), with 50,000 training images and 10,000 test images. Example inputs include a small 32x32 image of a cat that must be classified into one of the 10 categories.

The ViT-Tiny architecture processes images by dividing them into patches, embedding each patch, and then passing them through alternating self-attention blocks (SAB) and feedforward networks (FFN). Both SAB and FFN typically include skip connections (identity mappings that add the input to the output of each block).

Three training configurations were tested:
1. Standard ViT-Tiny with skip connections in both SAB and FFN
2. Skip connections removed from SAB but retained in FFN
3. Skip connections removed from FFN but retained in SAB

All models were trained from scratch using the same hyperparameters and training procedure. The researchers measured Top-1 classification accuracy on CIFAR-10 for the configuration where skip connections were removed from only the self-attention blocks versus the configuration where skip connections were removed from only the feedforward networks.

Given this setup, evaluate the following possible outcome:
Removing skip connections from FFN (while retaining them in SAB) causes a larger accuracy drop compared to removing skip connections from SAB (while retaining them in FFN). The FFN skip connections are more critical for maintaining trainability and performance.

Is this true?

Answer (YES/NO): NO